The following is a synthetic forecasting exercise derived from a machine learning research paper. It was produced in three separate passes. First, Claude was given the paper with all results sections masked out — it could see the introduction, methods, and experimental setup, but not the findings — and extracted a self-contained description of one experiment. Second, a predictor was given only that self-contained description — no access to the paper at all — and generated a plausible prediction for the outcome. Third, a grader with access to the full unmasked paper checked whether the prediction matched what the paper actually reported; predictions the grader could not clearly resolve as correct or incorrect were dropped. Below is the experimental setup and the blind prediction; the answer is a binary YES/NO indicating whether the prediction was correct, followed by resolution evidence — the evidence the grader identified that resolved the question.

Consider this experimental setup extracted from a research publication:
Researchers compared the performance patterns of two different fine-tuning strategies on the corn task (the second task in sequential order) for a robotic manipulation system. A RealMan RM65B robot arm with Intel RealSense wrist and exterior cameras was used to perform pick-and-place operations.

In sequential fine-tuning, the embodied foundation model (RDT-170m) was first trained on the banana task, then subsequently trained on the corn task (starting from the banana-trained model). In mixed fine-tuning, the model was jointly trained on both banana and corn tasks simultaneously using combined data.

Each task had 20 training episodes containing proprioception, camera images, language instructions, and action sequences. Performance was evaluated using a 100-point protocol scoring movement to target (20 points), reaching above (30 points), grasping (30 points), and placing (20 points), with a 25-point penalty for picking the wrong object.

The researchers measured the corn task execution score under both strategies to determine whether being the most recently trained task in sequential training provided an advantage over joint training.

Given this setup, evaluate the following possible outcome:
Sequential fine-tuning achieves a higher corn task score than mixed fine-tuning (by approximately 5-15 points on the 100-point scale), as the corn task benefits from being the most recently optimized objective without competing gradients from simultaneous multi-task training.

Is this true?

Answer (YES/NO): NO